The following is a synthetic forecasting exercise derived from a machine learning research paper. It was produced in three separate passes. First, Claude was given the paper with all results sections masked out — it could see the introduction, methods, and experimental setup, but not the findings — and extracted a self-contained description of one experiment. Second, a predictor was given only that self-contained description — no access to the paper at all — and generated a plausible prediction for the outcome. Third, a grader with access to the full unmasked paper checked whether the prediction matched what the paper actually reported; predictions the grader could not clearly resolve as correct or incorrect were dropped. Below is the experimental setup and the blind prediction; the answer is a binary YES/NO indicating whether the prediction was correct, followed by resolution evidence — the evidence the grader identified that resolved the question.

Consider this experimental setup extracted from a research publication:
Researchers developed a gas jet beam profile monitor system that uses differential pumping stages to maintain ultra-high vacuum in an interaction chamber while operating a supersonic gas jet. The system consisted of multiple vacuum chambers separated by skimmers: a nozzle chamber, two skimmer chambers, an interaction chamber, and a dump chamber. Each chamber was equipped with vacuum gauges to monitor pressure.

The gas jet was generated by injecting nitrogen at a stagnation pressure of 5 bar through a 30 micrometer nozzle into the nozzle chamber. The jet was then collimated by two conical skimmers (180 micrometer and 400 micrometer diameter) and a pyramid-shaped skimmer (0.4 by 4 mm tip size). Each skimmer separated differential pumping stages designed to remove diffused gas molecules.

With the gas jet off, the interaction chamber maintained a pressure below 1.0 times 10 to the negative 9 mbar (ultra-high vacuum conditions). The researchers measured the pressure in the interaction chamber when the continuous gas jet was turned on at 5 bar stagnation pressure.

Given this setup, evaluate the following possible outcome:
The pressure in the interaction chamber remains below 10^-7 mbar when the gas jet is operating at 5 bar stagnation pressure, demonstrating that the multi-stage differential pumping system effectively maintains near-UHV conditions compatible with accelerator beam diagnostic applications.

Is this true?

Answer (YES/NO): YES